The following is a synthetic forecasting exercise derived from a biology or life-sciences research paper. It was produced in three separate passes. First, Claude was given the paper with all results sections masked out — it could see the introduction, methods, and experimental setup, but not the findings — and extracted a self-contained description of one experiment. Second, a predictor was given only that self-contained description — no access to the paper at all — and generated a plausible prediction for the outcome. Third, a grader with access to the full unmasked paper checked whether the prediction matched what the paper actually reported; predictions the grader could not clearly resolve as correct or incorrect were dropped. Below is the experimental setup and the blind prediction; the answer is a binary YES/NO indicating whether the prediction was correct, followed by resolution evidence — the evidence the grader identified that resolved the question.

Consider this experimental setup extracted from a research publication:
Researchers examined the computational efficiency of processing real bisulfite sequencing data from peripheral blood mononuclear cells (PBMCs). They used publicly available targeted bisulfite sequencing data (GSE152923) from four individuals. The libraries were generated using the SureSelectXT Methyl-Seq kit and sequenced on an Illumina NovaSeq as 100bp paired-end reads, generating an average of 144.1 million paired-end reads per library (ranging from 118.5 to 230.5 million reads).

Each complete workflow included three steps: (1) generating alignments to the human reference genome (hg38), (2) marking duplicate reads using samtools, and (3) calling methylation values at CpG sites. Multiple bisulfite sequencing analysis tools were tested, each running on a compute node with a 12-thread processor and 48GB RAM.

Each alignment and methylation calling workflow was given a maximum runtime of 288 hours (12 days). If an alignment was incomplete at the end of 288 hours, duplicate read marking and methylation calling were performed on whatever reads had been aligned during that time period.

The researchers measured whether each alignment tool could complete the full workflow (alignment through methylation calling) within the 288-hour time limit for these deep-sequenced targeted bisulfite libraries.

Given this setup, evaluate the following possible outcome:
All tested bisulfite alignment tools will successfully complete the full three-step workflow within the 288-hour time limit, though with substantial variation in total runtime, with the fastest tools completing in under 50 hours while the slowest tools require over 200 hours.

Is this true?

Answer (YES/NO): NO